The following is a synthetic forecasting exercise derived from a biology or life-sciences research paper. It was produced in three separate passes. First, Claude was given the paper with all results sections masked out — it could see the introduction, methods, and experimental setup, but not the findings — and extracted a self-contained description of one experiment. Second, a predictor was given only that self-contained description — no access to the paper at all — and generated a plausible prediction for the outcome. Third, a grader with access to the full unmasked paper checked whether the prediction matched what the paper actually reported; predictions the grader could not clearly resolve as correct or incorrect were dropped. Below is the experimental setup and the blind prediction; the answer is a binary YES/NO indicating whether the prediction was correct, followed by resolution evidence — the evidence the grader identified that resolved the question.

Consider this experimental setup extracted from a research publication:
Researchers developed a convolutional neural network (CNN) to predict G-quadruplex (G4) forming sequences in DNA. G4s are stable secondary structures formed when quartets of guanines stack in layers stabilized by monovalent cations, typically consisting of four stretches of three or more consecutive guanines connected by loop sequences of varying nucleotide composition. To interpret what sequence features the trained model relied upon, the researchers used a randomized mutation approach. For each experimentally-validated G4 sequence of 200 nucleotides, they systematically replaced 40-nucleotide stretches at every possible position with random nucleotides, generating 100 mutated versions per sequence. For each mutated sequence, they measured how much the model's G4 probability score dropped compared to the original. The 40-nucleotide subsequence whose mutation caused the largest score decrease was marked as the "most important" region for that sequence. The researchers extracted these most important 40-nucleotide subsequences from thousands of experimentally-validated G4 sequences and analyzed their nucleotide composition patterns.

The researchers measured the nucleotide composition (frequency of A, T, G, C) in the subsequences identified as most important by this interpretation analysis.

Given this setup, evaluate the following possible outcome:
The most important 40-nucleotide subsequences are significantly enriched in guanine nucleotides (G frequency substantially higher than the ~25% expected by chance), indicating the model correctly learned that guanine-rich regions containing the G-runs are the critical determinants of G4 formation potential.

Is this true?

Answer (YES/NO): YES